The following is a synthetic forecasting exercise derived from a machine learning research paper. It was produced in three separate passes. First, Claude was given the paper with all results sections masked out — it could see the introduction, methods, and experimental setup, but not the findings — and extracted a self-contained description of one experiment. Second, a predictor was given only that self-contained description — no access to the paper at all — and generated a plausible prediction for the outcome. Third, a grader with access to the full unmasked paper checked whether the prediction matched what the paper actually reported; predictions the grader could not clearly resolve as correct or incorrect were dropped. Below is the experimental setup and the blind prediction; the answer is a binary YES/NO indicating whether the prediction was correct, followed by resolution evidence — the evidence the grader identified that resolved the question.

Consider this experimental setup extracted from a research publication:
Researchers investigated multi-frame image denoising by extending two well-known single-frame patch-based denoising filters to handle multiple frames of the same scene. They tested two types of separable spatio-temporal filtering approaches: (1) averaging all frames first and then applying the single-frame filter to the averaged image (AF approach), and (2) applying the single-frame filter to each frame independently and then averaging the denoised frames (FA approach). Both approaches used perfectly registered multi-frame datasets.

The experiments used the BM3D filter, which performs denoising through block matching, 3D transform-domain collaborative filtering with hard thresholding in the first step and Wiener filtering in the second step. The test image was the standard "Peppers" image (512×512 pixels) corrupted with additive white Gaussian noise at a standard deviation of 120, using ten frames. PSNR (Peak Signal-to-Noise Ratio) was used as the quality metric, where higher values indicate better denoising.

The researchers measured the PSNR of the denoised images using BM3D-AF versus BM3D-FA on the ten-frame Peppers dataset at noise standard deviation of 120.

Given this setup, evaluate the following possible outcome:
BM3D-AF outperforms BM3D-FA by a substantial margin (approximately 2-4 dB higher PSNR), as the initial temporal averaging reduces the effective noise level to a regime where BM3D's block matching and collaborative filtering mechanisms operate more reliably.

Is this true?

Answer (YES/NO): NO